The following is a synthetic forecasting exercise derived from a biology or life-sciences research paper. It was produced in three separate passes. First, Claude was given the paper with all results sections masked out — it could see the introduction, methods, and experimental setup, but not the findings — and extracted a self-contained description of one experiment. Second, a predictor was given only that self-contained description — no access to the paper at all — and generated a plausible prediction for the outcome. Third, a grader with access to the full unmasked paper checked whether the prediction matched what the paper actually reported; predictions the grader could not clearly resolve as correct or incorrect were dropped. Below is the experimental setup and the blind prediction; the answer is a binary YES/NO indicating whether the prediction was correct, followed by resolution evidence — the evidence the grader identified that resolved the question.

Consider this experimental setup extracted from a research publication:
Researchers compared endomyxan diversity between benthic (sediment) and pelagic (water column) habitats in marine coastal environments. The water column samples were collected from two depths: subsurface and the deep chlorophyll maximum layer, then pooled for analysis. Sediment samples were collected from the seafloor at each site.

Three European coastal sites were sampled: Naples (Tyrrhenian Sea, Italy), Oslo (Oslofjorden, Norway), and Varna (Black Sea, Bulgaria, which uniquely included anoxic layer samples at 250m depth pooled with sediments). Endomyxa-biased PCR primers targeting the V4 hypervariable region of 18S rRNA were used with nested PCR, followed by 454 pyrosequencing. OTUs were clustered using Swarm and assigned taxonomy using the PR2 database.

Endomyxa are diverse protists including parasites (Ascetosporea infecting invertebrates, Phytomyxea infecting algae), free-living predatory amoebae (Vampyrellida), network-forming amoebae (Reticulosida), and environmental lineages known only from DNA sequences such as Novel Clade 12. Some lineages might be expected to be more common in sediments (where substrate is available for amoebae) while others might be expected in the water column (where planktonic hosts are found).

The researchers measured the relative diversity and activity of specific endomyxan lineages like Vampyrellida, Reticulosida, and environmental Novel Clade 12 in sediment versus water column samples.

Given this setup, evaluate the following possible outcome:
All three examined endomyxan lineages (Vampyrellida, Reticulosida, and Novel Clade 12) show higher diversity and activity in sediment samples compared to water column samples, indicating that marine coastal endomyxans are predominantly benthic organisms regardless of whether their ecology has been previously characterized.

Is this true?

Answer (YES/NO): YES